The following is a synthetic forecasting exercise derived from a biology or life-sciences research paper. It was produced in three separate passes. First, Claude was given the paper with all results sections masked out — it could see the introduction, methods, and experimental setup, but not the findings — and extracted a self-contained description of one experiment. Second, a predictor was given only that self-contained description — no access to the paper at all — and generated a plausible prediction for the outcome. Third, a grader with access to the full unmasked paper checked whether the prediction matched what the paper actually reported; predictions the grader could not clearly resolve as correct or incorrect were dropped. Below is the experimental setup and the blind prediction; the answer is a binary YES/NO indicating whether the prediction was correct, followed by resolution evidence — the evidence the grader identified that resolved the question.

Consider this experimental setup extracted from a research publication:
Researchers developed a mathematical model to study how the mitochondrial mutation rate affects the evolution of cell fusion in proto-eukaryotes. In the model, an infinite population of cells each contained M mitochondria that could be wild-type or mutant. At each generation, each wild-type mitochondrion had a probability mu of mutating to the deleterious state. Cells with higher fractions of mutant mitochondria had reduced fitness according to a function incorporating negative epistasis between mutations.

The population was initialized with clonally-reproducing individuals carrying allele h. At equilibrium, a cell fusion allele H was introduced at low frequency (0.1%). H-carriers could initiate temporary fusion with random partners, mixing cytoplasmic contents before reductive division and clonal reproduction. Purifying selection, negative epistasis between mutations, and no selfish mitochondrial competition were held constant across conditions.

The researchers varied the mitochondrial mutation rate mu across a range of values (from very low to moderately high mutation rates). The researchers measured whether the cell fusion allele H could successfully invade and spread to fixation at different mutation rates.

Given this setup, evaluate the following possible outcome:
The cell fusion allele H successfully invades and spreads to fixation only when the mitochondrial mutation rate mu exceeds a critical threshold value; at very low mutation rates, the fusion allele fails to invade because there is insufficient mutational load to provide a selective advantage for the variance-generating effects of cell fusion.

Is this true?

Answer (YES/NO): NO